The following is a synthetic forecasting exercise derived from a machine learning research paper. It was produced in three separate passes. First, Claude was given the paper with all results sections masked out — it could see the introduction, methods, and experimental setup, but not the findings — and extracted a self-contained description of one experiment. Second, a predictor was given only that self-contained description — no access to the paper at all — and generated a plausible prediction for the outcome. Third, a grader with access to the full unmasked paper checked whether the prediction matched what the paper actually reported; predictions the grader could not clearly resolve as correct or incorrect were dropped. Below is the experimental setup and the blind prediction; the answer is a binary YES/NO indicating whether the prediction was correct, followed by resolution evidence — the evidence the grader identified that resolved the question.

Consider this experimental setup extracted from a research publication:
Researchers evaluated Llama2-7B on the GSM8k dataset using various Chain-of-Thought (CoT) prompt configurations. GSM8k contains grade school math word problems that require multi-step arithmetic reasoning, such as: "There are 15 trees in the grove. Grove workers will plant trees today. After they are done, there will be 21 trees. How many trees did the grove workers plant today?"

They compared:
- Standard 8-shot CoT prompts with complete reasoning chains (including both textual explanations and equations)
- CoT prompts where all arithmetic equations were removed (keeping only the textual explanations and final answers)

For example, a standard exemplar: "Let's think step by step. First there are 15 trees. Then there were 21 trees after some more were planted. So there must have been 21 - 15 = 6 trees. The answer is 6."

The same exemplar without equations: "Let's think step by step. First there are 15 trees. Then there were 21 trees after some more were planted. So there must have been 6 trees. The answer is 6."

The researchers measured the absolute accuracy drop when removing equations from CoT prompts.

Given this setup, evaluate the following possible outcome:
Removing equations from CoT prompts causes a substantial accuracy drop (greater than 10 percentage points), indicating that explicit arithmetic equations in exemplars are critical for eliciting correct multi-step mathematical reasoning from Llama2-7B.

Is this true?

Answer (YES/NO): NO